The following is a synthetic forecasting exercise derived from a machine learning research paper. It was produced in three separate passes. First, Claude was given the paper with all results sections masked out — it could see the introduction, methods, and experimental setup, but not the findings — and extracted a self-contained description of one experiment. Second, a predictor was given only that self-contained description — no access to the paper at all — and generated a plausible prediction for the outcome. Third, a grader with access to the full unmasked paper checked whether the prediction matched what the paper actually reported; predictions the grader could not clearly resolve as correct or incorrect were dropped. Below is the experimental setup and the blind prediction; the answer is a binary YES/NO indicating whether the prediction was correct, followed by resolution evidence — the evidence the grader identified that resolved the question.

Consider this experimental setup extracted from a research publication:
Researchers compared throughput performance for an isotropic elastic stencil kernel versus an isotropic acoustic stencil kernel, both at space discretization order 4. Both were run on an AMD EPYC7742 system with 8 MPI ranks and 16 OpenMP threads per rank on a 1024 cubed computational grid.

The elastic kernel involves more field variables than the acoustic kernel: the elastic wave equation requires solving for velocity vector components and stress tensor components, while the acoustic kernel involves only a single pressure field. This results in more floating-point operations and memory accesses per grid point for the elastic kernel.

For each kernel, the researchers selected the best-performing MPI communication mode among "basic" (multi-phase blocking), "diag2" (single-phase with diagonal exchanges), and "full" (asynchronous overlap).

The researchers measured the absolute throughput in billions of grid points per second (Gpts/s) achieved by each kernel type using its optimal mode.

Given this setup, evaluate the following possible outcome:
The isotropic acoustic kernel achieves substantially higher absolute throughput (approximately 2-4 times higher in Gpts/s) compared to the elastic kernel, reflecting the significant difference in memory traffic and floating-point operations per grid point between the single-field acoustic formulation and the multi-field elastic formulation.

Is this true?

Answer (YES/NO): NO